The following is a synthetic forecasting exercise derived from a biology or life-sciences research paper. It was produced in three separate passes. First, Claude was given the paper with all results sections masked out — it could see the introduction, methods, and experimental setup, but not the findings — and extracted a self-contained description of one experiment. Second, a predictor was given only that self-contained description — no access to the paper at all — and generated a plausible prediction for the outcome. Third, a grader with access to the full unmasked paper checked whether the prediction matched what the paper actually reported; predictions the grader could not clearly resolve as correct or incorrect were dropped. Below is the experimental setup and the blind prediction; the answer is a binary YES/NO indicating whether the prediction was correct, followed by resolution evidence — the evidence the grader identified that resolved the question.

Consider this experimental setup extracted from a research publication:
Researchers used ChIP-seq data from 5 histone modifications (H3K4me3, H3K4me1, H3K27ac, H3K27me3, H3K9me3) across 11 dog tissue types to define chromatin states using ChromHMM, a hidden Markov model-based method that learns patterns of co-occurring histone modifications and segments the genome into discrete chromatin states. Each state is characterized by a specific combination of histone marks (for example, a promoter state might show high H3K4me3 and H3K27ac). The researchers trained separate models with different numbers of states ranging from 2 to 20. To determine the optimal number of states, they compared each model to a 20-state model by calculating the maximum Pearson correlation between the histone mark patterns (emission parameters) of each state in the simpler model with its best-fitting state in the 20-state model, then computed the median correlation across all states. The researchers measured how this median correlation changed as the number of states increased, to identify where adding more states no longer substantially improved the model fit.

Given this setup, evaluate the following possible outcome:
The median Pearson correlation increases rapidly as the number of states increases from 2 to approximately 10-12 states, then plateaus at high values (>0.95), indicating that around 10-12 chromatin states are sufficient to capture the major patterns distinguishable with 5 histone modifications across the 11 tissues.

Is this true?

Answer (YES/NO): NO